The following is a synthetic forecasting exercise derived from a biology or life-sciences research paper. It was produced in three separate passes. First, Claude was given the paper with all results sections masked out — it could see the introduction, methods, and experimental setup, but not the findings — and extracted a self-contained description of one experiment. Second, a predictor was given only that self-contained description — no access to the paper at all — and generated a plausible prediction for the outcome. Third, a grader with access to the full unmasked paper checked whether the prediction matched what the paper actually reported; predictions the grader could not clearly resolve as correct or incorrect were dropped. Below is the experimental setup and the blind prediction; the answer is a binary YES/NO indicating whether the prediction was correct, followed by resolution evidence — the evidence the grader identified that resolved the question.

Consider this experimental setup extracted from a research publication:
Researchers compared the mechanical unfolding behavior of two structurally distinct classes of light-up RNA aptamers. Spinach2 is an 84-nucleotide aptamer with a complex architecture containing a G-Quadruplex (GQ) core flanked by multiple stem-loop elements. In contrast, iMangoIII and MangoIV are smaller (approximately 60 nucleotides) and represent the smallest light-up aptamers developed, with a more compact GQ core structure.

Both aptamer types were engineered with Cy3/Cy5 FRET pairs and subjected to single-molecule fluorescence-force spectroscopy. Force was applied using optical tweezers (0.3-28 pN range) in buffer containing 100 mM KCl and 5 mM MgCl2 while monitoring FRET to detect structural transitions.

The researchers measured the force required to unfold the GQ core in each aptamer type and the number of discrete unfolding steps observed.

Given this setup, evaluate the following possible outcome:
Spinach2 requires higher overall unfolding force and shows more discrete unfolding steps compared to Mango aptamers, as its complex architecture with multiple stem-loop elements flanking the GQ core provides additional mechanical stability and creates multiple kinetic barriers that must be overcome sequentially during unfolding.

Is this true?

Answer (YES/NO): NO